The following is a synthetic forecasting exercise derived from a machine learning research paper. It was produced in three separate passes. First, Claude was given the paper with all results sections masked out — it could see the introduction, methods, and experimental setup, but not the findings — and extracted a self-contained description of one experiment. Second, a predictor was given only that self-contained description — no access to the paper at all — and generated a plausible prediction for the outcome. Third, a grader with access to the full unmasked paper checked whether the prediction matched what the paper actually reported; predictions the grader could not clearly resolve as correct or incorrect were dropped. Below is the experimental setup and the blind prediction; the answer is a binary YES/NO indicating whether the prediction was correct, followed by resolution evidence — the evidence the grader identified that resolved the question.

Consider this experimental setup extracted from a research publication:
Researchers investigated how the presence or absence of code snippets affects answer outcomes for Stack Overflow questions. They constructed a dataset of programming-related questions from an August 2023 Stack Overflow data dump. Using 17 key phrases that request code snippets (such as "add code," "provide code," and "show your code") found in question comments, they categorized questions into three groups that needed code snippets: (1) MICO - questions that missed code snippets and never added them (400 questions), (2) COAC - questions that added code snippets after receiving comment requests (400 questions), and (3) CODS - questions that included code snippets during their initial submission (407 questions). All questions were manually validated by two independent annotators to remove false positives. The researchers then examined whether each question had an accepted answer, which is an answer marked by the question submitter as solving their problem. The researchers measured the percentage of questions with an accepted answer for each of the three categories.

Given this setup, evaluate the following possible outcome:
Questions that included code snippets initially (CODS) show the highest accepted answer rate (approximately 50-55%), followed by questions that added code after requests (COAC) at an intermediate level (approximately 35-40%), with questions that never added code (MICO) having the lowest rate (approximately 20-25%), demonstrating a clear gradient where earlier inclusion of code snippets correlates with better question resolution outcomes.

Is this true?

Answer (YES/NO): NO